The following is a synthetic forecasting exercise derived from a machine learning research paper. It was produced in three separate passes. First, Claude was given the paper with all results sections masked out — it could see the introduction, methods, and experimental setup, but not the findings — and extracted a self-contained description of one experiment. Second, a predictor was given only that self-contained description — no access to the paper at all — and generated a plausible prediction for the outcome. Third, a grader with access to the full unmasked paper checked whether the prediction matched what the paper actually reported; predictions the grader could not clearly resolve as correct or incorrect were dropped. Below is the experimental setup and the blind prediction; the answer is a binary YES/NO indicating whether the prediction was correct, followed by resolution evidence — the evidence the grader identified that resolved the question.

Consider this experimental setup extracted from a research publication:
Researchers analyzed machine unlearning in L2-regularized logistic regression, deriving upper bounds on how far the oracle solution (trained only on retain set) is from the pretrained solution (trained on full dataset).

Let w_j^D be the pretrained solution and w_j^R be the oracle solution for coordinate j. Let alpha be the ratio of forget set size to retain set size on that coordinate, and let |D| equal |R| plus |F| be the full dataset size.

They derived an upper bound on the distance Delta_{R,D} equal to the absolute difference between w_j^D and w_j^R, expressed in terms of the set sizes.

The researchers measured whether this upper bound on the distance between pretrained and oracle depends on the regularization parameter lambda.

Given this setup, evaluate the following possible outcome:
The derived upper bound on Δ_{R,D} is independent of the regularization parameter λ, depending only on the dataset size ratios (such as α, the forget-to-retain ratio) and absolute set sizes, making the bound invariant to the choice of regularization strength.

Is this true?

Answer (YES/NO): YES